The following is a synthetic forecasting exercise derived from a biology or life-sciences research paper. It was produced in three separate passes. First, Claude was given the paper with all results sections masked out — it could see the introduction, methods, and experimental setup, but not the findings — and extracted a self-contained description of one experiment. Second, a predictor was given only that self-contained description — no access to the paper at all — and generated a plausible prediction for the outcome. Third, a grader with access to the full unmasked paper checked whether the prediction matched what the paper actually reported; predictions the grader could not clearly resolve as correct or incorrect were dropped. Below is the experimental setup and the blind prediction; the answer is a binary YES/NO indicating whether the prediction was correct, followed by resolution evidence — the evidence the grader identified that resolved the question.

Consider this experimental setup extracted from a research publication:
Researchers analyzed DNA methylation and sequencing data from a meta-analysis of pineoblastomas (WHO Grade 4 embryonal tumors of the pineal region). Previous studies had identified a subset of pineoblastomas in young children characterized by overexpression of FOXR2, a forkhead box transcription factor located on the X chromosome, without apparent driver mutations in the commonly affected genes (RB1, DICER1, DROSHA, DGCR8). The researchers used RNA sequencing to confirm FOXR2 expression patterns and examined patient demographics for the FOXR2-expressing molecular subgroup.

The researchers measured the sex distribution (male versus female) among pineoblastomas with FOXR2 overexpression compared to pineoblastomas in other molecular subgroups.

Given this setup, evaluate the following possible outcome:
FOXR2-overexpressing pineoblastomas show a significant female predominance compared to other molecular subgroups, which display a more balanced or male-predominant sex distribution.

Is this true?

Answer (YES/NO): NO